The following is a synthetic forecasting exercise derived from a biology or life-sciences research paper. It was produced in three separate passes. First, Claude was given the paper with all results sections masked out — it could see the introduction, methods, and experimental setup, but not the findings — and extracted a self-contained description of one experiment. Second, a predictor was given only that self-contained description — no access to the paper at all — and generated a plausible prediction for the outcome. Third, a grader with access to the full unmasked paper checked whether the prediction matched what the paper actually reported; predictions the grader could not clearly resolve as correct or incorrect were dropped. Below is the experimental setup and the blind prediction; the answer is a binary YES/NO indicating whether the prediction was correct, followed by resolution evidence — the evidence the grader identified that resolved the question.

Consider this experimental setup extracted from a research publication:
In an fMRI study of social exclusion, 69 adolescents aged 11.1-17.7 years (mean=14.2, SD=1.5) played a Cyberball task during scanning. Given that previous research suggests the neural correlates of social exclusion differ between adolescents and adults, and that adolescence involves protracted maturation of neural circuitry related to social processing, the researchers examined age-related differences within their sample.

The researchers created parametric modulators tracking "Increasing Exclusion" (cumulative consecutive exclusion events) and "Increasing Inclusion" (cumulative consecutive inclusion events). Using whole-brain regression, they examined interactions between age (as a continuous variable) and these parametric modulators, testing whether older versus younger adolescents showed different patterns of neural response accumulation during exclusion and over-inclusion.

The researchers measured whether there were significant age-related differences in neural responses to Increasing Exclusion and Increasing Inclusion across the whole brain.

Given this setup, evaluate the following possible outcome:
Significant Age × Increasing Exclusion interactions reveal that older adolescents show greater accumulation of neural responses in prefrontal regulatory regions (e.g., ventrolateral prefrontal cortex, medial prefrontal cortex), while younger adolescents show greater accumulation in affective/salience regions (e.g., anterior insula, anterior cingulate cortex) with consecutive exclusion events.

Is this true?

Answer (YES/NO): NO